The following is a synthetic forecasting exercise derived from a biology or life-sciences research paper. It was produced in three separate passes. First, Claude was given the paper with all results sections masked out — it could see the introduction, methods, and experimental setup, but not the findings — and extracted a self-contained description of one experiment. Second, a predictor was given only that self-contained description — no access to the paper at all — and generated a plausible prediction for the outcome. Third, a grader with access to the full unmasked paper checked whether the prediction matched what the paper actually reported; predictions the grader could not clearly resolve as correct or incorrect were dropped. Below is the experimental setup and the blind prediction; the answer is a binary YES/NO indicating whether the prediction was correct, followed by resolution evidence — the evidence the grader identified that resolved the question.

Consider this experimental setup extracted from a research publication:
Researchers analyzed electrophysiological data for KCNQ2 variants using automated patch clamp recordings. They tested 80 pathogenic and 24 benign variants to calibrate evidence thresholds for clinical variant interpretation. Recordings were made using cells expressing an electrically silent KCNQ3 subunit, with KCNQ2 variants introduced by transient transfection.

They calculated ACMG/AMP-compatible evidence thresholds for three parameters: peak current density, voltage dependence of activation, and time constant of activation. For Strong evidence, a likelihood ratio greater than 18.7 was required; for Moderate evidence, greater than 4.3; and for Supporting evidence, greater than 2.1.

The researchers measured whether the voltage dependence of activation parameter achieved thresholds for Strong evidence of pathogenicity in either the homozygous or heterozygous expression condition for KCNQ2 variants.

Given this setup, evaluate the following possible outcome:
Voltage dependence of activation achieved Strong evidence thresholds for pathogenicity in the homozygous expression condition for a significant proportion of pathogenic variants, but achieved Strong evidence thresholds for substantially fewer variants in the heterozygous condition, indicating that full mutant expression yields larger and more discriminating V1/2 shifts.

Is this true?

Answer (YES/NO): NO